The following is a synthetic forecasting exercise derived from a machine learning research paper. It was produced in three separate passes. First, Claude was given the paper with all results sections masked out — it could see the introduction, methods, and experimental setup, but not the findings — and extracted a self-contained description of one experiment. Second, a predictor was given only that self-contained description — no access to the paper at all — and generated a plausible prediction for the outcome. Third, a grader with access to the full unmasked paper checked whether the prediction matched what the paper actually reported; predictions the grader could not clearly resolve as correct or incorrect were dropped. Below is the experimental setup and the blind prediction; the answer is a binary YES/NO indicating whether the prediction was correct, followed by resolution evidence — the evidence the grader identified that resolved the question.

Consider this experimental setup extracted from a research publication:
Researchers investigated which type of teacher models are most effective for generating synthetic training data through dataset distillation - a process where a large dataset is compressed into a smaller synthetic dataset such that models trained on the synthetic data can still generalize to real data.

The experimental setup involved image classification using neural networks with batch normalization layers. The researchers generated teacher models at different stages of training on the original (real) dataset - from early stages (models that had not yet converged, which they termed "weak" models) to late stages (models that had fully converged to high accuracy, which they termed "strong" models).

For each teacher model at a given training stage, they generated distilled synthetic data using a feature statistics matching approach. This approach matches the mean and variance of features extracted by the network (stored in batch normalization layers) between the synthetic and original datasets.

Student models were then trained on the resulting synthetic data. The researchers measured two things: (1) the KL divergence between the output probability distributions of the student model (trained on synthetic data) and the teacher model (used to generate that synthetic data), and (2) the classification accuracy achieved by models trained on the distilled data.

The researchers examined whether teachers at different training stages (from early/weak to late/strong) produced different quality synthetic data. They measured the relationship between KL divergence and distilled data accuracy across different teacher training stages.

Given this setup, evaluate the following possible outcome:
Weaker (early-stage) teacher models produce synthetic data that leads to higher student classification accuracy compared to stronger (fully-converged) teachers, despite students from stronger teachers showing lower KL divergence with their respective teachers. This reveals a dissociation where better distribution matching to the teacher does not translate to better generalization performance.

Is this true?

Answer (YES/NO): NO